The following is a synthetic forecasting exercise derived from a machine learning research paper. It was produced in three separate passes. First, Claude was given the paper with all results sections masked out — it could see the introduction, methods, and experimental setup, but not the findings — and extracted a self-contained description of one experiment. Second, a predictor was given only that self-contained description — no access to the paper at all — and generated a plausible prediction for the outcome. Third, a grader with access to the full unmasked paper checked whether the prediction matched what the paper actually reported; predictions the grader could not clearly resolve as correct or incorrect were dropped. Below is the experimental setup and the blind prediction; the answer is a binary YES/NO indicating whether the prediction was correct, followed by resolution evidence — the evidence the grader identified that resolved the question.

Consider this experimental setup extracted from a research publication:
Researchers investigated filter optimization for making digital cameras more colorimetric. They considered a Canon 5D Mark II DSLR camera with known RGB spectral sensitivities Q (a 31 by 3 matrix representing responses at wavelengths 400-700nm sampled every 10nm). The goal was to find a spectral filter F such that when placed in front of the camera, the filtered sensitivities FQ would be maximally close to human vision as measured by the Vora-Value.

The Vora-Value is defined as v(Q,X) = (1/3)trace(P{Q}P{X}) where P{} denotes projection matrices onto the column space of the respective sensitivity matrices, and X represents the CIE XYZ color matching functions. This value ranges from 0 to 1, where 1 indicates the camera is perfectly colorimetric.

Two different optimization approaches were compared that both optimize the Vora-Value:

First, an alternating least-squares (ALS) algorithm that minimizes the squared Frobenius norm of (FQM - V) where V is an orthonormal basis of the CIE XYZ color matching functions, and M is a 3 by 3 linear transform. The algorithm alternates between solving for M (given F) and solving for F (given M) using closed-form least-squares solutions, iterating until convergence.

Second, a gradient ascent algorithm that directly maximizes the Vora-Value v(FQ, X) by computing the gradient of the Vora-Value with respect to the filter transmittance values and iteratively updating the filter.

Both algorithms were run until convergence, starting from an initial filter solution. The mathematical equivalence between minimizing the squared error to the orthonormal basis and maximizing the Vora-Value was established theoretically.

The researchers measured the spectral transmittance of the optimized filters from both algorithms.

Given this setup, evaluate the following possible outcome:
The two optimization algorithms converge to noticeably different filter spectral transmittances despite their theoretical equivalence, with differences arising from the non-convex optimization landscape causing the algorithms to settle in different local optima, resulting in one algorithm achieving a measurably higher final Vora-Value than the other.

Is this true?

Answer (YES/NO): NO